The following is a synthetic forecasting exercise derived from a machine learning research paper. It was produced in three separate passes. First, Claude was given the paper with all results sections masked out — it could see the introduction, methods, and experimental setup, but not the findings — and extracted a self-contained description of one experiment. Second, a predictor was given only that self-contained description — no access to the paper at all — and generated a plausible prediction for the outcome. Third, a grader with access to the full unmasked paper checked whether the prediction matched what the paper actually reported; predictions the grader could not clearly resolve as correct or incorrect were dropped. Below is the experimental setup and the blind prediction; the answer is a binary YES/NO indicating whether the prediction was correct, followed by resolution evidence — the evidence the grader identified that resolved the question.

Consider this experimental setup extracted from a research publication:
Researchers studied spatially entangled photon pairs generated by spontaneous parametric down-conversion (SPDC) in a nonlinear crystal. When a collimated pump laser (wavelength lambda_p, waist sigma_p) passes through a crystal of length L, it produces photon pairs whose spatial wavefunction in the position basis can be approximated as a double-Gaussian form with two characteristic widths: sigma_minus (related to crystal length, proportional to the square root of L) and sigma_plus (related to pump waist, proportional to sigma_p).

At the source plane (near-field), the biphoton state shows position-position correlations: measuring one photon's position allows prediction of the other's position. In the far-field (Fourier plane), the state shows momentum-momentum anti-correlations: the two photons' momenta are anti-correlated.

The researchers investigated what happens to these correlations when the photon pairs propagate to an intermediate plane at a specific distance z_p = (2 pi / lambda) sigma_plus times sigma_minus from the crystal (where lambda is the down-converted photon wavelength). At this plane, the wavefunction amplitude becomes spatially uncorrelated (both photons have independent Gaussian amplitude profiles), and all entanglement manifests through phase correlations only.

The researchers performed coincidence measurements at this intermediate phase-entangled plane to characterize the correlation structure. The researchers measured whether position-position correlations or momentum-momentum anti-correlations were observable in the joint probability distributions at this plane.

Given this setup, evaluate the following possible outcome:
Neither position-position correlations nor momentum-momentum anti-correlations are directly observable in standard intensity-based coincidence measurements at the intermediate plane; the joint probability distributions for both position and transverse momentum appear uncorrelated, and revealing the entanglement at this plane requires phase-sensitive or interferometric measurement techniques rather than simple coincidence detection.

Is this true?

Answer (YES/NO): NO